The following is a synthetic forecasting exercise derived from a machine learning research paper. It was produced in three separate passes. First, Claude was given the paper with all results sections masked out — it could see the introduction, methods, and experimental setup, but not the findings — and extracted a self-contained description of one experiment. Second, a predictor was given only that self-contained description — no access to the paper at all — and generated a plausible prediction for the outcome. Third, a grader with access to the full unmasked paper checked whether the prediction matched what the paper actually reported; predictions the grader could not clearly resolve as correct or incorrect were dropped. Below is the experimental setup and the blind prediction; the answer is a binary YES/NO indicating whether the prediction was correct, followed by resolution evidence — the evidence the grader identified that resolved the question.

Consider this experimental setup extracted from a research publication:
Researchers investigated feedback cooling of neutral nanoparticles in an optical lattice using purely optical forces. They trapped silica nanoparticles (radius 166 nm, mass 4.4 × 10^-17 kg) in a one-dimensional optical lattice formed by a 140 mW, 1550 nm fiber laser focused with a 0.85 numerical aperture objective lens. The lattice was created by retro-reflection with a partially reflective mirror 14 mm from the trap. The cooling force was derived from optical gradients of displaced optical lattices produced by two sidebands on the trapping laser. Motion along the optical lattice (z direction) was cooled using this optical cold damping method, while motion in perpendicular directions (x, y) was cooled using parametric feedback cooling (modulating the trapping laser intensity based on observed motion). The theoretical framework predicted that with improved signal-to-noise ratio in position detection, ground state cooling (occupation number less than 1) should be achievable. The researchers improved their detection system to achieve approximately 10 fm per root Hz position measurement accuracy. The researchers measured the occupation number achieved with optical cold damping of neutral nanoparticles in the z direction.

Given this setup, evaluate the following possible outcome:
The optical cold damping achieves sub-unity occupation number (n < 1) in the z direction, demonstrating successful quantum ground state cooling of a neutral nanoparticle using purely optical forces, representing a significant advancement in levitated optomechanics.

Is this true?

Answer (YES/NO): YES